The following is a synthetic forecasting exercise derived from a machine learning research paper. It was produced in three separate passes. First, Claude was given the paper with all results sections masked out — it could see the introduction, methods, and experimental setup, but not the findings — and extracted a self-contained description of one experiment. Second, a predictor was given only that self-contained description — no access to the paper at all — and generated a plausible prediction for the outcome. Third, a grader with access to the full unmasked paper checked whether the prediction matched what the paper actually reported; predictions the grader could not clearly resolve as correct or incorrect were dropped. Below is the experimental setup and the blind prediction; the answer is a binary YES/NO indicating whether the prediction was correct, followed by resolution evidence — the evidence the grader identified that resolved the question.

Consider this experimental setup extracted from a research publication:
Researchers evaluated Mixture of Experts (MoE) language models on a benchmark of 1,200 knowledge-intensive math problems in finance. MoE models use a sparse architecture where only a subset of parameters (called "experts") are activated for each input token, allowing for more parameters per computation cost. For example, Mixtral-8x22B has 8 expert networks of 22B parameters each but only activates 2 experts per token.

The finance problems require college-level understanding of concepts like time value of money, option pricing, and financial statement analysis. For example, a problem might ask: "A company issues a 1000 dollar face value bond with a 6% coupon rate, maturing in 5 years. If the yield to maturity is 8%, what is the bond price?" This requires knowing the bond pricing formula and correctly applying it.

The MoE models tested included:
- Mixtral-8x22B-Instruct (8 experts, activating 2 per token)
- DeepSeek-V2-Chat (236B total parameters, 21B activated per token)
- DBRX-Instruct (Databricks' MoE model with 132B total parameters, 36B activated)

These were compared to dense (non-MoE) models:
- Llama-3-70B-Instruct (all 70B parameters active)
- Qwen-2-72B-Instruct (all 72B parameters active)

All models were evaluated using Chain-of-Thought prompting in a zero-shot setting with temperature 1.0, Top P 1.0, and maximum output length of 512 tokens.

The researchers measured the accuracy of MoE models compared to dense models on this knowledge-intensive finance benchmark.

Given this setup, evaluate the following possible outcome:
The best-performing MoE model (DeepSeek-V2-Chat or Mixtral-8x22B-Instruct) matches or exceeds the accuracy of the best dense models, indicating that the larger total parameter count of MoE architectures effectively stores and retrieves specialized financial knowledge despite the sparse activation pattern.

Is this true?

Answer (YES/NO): YES